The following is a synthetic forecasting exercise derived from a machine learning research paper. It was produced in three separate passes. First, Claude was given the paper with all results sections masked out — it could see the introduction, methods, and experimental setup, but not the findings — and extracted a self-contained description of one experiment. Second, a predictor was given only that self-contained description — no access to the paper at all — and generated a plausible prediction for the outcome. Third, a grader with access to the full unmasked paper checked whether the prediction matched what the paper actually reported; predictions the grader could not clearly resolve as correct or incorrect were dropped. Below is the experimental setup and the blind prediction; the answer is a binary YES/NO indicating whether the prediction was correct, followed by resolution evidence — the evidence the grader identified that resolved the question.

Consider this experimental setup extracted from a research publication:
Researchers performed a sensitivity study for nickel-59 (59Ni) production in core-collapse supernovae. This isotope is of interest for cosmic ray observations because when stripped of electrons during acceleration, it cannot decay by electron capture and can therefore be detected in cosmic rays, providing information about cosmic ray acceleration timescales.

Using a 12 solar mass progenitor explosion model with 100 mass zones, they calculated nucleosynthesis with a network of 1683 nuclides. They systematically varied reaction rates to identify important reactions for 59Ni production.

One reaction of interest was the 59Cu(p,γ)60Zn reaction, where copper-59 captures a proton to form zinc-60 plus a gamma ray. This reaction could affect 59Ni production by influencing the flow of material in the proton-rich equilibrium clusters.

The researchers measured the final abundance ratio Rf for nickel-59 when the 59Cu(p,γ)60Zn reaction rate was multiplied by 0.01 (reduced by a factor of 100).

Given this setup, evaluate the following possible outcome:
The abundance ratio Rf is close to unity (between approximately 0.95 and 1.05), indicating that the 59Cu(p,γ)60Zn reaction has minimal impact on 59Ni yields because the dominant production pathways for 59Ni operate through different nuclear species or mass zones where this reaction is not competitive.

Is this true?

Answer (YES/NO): NO